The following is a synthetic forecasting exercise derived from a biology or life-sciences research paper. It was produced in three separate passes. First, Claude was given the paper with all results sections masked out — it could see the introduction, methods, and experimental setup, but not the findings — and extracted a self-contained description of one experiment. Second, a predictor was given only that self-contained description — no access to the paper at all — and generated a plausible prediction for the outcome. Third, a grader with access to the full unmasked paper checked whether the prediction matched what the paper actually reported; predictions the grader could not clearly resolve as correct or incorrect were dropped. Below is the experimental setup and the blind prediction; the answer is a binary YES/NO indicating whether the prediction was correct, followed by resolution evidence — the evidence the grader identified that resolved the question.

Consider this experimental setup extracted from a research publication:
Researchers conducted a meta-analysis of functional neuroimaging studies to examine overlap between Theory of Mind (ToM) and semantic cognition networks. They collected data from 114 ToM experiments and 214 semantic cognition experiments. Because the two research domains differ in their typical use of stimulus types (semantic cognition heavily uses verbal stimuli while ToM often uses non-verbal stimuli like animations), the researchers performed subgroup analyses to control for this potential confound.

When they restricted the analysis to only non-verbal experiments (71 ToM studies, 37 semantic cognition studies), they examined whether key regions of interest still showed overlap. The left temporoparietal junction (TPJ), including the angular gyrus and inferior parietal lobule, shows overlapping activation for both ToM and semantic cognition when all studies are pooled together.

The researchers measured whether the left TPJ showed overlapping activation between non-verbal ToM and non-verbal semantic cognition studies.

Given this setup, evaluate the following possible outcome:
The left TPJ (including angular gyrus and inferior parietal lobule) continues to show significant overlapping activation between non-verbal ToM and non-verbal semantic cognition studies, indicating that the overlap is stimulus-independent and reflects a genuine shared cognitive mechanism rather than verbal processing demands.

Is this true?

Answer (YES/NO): NO